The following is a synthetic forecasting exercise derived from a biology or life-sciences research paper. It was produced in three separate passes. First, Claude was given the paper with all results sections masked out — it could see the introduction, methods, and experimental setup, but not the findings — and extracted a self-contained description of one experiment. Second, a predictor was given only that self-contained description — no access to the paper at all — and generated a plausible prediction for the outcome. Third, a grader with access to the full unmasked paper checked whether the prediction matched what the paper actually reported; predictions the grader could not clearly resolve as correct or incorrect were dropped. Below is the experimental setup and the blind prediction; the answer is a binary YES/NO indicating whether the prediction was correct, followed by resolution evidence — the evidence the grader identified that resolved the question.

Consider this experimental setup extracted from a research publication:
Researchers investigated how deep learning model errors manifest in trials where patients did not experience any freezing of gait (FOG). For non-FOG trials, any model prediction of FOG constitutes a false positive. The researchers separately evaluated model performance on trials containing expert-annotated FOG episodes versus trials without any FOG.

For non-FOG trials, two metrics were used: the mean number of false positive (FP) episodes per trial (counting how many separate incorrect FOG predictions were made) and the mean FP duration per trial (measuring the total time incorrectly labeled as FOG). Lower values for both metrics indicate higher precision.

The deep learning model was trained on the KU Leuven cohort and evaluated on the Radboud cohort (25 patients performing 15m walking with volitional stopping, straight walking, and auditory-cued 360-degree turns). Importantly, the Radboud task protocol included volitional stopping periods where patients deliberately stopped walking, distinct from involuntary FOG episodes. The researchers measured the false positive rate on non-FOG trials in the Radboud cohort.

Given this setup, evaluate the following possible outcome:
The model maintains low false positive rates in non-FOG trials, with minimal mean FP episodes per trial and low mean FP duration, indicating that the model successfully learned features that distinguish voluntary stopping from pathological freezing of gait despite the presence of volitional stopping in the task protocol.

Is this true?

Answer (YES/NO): NO